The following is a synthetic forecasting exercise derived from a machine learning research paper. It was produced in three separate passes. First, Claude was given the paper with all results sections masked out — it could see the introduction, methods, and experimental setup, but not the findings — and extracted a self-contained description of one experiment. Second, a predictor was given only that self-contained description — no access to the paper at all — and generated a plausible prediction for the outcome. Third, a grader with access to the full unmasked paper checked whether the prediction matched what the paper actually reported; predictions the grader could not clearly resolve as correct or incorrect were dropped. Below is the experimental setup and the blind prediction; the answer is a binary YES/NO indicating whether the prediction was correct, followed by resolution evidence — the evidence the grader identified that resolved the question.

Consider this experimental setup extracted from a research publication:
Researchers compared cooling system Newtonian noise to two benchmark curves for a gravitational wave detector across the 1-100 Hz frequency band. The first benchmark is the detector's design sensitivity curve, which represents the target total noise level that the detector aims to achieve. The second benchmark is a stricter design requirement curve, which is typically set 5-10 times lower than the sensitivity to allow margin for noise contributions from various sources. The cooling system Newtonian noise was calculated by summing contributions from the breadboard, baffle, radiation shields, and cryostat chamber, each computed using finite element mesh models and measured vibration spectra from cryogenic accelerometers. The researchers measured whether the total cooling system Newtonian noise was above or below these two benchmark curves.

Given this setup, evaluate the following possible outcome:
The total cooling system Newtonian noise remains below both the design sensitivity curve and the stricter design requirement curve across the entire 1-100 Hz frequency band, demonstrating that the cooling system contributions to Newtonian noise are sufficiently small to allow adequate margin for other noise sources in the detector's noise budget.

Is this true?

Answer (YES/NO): NO